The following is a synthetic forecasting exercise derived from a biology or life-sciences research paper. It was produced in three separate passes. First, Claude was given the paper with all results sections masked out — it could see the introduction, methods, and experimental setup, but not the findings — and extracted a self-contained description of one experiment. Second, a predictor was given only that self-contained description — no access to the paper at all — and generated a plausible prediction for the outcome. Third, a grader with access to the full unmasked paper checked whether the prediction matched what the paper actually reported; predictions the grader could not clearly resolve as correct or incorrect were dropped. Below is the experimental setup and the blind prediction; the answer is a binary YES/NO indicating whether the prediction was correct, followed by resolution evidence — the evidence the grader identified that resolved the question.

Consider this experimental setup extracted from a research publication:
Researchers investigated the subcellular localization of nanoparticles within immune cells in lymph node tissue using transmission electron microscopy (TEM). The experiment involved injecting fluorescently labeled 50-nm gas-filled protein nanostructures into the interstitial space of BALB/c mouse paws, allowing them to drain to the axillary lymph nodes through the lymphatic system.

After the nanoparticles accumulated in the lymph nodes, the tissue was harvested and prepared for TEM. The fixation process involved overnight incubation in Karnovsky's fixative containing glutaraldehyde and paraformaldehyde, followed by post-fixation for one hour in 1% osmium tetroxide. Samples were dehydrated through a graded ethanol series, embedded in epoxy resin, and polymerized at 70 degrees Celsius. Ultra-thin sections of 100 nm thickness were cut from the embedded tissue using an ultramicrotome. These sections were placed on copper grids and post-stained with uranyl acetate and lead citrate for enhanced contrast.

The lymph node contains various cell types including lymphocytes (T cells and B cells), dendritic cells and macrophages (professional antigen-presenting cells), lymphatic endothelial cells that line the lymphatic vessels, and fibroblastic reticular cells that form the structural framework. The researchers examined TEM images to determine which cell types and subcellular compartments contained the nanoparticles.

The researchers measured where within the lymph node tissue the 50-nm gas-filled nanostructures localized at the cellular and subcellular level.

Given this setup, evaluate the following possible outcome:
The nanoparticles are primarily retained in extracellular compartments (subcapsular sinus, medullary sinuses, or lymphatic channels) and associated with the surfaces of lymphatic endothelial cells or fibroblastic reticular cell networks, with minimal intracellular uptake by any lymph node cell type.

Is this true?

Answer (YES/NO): NO